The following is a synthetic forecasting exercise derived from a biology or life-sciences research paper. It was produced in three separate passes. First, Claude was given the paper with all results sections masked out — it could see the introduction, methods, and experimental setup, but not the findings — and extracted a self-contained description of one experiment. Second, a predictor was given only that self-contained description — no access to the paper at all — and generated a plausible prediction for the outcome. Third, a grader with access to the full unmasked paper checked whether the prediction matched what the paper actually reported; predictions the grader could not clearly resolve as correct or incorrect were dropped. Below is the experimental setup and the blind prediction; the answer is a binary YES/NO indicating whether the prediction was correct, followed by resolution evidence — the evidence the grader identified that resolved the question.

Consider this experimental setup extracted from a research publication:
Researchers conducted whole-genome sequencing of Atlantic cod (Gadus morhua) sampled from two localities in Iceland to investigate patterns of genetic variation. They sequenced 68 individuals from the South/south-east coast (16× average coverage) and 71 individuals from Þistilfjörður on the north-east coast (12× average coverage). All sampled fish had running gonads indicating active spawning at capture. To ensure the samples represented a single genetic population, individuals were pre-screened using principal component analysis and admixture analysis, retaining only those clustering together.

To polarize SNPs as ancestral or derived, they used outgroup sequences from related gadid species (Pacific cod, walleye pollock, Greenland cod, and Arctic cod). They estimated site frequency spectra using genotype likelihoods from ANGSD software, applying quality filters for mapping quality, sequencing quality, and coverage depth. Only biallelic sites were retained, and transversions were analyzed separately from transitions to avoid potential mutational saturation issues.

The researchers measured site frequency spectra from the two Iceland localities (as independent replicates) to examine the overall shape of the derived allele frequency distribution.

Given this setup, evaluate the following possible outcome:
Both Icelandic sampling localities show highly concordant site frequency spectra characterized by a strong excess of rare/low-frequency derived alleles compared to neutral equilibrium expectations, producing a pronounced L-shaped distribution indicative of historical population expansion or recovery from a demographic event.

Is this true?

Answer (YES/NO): NO